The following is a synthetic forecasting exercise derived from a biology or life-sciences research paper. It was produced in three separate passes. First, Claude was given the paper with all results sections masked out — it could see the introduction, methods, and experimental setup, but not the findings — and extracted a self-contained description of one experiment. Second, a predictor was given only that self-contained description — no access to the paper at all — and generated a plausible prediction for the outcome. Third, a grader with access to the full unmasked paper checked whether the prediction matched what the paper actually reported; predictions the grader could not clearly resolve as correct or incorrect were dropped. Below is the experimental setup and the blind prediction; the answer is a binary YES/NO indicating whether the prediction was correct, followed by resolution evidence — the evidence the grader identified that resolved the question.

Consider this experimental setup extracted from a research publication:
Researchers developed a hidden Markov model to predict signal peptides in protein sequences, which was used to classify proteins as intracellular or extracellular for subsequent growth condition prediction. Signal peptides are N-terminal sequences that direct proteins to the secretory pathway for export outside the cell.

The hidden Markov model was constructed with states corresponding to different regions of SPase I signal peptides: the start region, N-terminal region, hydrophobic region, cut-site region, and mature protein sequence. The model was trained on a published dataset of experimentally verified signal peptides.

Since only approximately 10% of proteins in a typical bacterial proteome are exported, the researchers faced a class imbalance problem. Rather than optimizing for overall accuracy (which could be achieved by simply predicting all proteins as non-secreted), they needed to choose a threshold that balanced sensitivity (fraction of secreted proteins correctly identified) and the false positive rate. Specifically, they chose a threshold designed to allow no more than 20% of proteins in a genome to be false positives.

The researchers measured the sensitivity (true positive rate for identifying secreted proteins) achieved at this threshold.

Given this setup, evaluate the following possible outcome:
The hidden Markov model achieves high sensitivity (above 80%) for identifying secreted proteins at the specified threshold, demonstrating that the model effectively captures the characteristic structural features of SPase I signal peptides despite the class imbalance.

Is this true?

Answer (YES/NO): NO